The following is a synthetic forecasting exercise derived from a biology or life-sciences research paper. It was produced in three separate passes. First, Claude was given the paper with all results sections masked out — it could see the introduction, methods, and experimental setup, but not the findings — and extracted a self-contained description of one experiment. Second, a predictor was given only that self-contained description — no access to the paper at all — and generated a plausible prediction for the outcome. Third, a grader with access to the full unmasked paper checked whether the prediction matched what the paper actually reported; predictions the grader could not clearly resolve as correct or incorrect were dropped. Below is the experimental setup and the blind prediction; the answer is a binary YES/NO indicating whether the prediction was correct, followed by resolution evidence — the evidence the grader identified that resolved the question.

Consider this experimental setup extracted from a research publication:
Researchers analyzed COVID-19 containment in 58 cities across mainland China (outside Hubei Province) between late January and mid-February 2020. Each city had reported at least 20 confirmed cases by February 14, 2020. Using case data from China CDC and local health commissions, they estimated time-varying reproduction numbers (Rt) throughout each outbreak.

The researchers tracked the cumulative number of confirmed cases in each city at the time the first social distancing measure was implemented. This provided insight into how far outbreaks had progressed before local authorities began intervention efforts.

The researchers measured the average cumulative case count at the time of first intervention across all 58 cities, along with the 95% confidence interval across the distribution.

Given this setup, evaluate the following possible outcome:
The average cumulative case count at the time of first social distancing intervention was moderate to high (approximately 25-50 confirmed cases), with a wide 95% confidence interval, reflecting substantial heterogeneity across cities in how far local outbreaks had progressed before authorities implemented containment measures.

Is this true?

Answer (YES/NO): YES